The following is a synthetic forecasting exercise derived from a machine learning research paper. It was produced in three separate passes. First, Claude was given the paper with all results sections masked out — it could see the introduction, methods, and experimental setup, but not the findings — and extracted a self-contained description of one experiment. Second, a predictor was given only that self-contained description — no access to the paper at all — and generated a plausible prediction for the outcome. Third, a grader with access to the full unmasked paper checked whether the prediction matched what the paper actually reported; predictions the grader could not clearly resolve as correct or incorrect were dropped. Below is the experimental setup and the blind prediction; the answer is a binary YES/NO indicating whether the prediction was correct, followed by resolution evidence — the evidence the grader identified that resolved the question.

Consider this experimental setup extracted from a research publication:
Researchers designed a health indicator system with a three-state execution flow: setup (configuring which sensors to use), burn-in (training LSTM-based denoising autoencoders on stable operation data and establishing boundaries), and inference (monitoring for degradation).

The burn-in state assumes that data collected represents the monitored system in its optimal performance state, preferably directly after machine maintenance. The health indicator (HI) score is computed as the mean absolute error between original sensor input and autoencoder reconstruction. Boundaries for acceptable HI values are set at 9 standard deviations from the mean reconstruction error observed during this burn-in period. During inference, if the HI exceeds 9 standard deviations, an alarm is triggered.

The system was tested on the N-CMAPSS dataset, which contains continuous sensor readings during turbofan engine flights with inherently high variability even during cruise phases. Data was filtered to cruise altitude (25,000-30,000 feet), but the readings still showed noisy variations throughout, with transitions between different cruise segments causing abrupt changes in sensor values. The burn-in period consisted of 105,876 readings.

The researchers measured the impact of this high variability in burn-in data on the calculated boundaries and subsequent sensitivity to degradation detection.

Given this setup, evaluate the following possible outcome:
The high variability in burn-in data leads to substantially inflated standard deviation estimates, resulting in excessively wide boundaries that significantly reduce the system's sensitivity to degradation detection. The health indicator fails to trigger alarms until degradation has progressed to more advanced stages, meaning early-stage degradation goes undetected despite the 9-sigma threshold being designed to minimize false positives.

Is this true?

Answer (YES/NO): YES